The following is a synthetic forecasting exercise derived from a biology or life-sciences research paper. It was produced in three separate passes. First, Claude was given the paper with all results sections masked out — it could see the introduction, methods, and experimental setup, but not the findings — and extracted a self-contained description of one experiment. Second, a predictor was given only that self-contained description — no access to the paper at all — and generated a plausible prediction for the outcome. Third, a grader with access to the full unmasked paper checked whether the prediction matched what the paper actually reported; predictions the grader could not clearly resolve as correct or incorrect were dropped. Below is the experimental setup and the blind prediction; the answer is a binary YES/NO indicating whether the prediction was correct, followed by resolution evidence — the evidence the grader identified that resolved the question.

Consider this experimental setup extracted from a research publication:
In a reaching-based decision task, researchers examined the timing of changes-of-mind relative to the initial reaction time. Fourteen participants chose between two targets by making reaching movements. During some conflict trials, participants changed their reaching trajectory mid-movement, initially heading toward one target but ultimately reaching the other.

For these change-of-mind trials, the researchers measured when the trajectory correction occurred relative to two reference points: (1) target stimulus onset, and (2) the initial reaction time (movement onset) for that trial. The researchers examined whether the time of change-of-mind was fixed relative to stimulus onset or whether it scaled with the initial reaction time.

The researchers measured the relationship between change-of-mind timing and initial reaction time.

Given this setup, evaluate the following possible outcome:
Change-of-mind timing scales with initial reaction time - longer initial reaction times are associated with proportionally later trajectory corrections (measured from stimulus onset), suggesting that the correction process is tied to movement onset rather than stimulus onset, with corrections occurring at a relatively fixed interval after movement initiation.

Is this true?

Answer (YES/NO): YES